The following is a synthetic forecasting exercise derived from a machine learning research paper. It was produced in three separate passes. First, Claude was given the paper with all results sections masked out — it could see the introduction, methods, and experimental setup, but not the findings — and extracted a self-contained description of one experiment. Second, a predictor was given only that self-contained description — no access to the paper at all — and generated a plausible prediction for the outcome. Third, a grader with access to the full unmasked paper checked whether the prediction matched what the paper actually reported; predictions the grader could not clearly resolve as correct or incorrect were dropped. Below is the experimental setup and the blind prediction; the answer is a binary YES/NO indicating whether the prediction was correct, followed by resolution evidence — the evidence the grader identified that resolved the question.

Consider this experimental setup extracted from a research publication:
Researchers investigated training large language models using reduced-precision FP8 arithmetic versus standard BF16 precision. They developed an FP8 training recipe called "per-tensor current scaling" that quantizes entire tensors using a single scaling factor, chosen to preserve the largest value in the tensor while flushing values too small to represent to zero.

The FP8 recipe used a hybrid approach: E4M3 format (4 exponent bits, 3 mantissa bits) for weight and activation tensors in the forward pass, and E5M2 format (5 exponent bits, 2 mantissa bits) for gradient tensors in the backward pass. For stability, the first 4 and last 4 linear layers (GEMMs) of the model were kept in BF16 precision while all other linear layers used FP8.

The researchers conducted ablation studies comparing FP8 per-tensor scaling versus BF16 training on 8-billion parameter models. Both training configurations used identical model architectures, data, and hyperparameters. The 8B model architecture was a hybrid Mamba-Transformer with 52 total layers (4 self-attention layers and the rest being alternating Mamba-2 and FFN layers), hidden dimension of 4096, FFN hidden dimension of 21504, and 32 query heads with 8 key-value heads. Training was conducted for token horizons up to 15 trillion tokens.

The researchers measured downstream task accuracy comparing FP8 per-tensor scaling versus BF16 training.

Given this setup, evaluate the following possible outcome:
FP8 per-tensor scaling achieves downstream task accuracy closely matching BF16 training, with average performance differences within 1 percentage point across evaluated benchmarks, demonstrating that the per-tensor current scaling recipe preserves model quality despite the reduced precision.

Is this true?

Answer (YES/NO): NO